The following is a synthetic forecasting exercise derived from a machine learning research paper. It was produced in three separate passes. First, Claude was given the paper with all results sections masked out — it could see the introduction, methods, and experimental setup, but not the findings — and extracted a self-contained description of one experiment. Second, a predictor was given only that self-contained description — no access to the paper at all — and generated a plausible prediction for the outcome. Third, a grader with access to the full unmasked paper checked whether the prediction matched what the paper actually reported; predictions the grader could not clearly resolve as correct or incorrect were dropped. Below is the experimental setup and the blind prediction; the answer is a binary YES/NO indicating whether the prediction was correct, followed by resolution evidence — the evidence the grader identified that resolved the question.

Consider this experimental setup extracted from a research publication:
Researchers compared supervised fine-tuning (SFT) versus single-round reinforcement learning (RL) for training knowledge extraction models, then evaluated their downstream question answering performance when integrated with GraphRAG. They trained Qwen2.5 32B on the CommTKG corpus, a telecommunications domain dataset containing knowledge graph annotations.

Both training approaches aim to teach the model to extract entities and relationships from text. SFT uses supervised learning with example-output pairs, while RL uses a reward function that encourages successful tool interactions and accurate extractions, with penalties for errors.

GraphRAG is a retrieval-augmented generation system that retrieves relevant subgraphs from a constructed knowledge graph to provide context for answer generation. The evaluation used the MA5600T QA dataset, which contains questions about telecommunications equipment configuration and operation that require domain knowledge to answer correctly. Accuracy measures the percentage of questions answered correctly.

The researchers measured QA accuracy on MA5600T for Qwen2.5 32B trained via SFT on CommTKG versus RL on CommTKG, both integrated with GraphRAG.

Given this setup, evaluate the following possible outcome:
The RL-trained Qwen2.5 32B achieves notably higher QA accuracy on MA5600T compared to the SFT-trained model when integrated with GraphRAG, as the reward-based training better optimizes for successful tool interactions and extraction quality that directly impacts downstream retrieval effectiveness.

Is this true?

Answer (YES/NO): NO